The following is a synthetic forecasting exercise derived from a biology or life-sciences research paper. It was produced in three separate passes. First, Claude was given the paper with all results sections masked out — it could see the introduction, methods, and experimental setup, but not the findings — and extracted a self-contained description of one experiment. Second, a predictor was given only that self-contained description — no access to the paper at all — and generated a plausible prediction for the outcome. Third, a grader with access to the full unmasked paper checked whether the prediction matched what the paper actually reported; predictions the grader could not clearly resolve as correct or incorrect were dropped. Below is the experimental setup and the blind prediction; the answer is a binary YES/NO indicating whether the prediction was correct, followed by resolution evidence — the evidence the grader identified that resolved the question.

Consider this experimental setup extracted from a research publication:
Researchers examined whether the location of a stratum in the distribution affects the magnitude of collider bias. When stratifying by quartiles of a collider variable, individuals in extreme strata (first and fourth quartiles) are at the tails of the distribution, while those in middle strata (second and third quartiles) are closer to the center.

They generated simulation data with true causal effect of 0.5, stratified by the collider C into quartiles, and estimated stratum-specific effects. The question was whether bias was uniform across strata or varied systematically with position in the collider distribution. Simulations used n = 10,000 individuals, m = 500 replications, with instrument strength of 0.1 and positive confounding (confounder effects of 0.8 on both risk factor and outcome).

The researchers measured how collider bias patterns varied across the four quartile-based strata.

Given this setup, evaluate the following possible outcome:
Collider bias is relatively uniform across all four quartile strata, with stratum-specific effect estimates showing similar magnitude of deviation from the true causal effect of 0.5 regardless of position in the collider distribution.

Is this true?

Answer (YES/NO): NO